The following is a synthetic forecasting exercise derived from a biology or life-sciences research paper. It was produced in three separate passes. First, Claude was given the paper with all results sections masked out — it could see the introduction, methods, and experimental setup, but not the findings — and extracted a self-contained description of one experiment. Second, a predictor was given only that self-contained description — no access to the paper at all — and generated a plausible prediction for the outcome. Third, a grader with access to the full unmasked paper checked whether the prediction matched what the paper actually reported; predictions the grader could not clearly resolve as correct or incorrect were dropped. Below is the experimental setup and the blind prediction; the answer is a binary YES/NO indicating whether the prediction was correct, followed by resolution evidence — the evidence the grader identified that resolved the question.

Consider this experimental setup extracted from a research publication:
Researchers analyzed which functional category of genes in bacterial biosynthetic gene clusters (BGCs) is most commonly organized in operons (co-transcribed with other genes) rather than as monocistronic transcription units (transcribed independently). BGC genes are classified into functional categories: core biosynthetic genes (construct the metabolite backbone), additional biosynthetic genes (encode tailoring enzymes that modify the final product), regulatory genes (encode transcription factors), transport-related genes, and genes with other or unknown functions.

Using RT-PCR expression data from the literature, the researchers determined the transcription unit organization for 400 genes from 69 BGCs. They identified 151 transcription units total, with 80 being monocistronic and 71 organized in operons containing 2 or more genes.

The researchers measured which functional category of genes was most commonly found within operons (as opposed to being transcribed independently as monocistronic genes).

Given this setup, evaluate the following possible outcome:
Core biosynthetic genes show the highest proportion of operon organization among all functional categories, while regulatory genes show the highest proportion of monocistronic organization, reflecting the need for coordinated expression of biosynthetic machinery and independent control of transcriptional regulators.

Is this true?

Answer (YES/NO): NO